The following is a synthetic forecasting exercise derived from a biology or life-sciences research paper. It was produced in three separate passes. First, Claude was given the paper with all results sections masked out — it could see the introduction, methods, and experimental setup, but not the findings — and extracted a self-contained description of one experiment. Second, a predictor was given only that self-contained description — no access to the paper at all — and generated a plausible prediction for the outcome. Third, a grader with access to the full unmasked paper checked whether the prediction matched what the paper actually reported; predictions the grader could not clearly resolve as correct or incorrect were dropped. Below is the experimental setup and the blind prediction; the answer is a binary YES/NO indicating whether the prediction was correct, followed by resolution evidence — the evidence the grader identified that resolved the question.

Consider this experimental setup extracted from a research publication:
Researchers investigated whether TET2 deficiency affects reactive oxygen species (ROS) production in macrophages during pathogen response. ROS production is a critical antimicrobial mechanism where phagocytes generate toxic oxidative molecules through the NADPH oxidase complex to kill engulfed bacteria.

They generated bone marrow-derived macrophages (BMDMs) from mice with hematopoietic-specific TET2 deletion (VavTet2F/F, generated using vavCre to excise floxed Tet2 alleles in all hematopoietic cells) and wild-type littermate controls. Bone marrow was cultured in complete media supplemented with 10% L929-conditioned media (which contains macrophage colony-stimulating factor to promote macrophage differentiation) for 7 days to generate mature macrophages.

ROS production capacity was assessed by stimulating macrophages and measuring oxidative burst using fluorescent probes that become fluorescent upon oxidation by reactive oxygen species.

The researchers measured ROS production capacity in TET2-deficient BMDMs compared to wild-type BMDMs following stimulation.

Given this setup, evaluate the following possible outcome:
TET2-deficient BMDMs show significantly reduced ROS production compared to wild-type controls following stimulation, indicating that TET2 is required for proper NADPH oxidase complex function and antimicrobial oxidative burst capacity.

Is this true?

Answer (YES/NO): NO